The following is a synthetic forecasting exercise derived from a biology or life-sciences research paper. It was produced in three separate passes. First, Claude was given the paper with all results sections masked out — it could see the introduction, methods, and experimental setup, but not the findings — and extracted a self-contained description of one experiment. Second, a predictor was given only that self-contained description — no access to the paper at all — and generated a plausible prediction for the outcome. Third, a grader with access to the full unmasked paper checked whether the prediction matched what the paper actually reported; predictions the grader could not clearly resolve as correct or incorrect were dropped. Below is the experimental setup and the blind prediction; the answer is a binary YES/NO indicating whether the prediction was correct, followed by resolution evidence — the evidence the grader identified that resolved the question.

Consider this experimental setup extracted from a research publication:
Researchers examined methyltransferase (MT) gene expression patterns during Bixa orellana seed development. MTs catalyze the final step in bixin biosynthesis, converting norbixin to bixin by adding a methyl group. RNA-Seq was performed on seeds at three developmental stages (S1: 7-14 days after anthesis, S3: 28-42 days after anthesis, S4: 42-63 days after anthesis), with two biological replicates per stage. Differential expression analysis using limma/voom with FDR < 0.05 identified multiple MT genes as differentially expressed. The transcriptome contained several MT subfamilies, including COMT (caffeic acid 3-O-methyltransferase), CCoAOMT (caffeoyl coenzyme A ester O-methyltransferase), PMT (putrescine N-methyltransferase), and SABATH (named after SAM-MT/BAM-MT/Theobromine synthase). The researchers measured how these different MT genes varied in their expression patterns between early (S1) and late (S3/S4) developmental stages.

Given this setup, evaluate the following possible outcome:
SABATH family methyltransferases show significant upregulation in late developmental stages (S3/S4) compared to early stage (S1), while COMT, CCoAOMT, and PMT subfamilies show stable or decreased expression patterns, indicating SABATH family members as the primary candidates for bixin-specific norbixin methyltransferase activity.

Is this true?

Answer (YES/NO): NO